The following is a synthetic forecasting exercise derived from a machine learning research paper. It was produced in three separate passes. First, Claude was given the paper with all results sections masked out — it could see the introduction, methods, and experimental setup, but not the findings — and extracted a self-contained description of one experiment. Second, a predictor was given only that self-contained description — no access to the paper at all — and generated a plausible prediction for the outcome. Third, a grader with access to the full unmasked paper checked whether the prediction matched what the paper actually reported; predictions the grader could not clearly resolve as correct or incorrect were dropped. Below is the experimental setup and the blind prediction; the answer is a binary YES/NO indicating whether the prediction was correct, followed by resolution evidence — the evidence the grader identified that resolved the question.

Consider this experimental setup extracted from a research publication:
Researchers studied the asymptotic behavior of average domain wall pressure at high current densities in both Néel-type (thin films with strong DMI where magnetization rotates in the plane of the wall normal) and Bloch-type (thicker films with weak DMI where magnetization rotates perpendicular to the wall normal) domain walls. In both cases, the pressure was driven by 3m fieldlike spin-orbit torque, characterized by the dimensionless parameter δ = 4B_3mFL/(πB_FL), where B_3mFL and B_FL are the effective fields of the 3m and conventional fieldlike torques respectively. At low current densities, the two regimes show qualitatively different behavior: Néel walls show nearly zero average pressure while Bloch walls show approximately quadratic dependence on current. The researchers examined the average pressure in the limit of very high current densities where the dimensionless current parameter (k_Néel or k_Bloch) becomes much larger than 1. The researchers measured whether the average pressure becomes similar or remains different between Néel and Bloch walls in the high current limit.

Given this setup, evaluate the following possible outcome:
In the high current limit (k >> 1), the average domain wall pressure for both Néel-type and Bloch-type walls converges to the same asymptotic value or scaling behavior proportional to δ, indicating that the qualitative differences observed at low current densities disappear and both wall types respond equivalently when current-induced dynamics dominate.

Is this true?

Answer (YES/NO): YES